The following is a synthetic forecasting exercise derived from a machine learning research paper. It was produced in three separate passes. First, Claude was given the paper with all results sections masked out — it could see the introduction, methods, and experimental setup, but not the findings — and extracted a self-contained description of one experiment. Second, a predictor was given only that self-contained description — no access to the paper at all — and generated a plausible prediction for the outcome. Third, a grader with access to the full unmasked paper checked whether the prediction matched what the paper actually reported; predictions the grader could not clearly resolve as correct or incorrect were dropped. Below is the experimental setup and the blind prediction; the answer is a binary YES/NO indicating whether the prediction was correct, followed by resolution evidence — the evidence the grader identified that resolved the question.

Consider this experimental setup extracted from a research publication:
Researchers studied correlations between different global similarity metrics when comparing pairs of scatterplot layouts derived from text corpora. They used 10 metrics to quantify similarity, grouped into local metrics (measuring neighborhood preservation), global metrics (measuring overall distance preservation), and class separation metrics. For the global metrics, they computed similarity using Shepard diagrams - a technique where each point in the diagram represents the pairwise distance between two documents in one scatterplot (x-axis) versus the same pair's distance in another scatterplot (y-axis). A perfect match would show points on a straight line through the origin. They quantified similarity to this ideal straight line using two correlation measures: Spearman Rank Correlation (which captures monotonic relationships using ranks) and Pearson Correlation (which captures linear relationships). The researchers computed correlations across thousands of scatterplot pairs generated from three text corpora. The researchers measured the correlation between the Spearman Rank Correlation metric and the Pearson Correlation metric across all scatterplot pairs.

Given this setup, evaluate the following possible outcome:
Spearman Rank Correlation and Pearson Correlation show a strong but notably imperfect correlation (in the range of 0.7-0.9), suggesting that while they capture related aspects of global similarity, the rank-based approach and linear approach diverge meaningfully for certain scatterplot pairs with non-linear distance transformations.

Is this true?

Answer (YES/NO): NO